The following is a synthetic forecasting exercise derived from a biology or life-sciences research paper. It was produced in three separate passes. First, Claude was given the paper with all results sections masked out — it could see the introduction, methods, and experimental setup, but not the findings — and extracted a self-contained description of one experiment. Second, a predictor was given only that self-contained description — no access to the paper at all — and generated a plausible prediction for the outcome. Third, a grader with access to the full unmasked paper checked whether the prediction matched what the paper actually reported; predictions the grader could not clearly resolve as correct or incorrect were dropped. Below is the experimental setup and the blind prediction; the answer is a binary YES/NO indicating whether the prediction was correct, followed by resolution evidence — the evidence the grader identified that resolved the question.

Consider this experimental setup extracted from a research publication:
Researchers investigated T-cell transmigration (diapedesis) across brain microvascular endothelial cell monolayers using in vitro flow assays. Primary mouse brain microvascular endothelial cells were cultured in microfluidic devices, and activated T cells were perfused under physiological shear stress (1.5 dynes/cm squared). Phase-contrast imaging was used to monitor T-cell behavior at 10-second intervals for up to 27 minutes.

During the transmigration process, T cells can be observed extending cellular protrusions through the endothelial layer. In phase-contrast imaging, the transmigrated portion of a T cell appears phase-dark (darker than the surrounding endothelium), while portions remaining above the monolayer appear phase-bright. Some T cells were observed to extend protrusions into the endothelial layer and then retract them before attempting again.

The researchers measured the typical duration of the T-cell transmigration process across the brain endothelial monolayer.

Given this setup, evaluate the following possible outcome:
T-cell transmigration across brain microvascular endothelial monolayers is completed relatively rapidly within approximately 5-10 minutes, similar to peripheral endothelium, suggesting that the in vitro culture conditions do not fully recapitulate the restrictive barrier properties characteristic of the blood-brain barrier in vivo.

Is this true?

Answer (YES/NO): NO